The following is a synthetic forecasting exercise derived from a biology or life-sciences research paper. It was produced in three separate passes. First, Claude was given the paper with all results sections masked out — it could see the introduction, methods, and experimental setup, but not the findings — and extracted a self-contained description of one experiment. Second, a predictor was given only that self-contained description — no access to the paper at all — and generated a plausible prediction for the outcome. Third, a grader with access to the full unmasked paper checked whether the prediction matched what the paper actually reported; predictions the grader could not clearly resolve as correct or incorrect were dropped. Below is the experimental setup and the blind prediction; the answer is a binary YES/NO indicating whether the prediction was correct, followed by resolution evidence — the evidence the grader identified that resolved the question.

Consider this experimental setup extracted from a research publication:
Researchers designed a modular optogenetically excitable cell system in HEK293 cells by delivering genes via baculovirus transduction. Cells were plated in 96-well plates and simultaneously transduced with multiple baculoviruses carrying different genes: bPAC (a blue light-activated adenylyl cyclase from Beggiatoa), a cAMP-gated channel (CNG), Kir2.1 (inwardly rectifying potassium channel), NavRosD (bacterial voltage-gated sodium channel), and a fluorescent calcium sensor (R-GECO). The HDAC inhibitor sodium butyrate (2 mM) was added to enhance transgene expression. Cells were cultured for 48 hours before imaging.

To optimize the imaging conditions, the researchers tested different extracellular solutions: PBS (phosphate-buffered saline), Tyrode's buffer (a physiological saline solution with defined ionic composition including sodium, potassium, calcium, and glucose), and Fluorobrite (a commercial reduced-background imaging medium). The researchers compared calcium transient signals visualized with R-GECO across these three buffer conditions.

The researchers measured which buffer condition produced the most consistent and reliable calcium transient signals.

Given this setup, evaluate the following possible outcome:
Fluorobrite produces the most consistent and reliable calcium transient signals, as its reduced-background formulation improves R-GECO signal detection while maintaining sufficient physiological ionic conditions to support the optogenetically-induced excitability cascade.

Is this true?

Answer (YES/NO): NO